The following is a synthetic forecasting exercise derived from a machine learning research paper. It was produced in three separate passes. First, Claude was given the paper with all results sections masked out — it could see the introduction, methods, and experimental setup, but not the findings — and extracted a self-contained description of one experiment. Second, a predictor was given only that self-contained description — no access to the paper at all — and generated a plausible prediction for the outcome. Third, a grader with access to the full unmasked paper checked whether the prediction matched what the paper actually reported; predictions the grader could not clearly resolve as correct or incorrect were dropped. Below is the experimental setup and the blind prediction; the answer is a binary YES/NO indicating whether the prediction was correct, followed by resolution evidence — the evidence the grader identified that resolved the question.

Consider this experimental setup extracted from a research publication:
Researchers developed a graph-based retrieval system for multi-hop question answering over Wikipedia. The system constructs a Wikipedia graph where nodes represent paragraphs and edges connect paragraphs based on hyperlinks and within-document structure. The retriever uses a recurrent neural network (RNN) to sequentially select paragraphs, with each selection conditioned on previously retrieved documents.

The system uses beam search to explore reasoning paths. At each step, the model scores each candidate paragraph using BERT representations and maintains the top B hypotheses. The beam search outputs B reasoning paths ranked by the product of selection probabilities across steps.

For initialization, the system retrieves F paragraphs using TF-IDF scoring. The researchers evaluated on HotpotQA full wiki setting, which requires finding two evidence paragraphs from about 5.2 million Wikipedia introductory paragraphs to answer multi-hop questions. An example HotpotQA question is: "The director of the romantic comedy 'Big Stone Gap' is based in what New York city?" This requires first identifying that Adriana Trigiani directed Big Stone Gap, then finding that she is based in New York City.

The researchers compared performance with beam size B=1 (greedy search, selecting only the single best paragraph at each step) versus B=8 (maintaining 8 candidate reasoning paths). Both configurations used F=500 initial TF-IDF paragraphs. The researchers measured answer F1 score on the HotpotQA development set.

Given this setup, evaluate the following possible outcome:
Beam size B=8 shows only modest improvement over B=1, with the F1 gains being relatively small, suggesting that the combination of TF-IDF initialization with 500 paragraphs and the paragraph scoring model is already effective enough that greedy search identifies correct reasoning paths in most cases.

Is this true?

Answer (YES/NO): NO